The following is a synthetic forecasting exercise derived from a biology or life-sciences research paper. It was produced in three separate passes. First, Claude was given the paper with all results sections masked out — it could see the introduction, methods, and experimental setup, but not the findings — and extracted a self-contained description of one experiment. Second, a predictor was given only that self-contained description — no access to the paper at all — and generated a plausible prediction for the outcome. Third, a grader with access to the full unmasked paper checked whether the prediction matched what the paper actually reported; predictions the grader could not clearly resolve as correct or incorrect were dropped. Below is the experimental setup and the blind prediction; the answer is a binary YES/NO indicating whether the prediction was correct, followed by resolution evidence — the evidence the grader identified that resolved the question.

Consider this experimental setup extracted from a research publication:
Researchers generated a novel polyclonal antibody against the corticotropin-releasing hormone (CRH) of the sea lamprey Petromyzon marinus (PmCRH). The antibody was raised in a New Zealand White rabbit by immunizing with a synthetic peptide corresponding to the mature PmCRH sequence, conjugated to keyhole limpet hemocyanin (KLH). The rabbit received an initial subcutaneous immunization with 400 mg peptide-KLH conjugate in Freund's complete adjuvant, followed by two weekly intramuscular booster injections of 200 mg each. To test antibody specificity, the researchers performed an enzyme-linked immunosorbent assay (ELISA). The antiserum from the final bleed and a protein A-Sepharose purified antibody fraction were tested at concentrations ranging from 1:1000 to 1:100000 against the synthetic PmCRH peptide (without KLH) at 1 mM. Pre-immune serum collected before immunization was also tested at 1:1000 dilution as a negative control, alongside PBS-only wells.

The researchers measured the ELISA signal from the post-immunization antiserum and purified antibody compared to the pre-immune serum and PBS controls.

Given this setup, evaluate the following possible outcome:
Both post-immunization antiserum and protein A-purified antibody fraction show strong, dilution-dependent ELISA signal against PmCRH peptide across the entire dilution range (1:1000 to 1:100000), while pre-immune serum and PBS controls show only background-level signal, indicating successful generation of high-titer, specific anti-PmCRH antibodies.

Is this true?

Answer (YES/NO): NO